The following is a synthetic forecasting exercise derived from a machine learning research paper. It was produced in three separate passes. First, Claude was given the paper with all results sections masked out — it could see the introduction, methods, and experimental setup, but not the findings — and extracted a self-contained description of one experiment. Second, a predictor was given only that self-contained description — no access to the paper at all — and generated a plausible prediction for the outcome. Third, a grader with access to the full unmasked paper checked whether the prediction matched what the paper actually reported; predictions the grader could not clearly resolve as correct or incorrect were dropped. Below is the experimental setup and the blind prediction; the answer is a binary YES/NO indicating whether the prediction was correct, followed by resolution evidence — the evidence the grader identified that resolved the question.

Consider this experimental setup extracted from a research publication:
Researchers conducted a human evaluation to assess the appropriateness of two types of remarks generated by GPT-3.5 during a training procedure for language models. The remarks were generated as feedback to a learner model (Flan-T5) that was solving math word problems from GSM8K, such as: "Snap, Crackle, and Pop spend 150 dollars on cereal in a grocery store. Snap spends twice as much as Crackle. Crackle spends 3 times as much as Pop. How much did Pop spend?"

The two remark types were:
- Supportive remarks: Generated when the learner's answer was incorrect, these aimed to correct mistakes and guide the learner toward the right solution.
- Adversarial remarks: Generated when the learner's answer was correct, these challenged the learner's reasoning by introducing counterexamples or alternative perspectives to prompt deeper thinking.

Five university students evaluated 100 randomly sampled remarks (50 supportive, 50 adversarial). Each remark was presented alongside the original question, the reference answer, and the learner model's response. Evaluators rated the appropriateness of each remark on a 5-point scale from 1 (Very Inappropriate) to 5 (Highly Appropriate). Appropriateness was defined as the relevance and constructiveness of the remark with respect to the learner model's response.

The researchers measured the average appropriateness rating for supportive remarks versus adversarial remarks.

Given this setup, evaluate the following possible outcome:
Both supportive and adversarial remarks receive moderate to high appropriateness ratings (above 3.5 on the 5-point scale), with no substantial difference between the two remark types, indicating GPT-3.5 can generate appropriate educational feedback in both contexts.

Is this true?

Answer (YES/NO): NO